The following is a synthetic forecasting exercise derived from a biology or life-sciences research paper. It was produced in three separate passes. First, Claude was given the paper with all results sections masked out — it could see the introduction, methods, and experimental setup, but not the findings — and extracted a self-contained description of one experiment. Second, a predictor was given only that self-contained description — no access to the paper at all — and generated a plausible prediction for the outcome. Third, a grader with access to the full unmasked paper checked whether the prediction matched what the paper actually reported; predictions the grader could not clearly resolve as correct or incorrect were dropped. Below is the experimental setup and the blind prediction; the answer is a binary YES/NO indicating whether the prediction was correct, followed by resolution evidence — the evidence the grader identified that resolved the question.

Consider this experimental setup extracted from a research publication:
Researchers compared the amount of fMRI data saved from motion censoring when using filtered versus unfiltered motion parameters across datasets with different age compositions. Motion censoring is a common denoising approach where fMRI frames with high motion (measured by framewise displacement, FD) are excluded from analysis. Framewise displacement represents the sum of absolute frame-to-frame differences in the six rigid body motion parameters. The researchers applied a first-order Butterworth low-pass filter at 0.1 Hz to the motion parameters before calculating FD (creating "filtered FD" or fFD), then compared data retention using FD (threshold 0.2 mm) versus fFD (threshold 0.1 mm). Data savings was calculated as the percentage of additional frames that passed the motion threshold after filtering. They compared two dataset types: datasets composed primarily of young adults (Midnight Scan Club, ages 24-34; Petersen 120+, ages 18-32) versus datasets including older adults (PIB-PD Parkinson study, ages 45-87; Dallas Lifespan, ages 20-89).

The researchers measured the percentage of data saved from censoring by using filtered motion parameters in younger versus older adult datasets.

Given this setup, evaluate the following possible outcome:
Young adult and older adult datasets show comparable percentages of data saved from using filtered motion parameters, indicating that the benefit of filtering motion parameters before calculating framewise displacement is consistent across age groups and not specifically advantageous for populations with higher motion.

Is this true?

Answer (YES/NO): NO